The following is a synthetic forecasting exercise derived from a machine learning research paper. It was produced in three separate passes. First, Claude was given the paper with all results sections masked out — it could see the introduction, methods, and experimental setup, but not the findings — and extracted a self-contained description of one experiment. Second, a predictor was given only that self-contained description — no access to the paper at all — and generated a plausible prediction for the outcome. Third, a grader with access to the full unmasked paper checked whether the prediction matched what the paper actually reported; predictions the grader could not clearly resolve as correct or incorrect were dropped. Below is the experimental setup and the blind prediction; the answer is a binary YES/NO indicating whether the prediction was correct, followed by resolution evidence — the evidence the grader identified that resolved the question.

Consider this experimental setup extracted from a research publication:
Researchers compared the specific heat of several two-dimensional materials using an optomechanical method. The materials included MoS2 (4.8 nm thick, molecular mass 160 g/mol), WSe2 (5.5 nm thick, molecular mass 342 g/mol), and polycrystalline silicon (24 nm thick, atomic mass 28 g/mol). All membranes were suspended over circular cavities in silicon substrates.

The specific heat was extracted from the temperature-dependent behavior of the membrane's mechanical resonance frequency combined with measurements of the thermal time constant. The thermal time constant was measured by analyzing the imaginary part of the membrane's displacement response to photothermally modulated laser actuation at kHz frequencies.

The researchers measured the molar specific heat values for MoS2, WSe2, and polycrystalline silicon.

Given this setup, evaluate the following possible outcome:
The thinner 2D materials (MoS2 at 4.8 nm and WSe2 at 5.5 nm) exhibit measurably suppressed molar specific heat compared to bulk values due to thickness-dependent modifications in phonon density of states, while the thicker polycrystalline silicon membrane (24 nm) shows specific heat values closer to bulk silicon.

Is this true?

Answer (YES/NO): NO